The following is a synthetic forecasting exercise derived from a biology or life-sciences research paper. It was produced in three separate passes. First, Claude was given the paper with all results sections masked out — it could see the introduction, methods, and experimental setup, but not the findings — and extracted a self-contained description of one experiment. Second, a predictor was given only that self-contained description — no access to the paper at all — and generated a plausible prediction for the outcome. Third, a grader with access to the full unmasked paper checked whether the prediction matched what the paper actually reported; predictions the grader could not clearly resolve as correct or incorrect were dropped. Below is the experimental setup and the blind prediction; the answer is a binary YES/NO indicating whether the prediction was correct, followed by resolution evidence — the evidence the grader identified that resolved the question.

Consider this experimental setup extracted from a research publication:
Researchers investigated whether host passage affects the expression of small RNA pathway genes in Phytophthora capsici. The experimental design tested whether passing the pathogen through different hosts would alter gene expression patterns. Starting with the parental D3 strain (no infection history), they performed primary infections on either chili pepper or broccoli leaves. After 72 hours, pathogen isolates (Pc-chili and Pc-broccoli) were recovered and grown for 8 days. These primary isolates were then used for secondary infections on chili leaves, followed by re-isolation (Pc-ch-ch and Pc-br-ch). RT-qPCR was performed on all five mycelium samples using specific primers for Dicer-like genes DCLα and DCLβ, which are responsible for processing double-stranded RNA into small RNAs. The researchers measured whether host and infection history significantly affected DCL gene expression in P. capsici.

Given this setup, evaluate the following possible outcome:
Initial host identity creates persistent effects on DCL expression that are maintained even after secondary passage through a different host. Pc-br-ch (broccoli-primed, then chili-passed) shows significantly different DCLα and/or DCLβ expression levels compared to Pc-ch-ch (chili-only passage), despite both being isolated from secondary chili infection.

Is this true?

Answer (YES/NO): YES